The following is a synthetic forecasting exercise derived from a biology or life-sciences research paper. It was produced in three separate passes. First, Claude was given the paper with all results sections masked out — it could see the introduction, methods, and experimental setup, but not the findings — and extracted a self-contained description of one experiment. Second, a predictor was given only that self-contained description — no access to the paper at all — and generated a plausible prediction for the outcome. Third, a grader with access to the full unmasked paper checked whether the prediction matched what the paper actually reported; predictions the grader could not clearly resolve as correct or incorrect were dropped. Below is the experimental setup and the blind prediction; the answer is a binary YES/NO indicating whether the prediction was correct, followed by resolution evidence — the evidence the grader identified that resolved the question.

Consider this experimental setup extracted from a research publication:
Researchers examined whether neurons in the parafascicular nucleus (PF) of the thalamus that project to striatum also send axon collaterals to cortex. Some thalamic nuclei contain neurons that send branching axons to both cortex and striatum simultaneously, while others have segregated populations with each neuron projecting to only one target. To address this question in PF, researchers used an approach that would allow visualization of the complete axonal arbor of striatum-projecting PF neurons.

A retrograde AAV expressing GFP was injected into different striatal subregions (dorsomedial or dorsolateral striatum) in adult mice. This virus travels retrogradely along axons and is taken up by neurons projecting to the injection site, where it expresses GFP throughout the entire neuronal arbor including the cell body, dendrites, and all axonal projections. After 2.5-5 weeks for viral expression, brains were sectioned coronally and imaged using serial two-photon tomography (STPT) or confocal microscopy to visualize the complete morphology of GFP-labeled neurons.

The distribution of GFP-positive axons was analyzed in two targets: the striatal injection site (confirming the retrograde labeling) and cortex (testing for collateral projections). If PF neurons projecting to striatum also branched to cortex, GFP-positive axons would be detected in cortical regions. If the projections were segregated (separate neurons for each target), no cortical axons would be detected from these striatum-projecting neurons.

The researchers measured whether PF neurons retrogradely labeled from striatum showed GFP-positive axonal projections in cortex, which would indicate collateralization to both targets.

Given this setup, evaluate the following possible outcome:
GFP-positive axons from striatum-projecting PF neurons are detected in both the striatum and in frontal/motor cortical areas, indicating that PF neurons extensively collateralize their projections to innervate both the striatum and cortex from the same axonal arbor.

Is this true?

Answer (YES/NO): YES